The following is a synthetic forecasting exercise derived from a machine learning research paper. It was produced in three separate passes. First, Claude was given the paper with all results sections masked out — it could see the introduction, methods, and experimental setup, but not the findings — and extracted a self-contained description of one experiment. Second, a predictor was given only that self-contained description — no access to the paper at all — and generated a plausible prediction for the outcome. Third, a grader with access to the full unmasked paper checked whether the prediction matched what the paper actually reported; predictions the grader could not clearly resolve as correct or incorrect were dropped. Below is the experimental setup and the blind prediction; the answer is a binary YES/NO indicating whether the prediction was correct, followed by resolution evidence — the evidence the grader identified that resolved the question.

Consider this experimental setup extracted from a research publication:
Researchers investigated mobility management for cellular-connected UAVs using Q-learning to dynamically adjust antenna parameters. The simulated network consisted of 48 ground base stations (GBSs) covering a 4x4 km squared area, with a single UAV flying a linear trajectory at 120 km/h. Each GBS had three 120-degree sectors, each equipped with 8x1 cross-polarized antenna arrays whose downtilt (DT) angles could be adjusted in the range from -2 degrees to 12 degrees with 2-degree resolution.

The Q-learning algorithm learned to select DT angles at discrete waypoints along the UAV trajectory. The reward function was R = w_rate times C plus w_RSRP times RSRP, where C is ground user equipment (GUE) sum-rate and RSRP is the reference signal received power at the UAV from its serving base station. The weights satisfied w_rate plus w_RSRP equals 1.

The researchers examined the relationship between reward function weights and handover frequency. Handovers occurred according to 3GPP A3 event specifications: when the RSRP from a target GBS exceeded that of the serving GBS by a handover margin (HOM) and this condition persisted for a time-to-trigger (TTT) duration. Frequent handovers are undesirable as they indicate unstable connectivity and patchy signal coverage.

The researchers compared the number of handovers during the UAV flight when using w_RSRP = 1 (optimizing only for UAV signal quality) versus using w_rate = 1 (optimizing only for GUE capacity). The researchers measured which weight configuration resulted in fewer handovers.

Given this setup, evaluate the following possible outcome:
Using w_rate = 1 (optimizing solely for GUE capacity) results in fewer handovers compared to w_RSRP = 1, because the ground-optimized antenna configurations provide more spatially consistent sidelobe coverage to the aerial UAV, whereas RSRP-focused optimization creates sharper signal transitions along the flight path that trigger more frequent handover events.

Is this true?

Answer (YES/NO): NO